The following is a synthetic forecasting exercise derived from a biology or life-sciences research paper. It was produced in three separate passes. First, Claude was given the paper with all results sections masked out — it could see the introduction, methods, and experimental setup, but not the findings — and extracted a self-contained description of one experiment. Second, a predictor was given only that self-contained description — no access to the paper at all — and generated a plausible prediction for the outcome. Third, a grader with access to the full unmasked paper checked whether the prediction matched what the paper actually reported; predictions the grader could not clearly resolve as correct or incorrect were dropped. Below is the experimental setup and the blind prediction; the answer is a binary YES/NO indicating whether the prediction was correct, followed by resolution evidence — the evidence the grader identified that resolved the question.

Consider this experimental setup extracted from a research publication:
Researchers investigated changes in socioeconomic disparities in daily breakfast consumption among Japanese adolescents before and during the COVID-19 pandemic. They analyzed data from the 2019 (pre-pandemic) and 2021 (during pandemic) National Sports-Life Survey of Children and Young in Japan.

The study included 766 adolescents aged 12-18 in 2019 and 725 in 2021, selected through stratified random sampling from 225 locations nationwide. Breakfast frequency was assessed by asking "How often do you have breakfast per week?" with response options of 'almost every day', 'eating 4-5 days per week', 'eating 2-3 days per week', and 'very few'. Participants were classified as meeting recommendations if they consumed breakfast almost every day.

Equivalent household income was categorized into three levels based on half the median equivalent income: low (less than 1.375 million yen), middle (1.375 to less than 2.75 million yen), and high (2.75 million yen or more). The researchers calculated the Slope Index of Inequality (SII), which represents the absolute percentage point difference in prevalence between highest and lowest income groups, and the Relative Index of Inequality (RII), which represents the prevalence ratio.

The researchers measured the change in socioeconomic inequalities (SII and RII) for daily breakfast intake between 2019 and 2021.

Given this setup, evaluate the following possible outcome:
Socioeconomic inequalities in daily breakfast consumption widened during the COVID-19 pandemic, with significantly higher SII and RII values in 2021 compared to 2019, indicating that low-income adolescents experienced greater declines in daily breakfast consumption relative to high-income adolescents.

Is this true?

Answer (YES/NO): NO